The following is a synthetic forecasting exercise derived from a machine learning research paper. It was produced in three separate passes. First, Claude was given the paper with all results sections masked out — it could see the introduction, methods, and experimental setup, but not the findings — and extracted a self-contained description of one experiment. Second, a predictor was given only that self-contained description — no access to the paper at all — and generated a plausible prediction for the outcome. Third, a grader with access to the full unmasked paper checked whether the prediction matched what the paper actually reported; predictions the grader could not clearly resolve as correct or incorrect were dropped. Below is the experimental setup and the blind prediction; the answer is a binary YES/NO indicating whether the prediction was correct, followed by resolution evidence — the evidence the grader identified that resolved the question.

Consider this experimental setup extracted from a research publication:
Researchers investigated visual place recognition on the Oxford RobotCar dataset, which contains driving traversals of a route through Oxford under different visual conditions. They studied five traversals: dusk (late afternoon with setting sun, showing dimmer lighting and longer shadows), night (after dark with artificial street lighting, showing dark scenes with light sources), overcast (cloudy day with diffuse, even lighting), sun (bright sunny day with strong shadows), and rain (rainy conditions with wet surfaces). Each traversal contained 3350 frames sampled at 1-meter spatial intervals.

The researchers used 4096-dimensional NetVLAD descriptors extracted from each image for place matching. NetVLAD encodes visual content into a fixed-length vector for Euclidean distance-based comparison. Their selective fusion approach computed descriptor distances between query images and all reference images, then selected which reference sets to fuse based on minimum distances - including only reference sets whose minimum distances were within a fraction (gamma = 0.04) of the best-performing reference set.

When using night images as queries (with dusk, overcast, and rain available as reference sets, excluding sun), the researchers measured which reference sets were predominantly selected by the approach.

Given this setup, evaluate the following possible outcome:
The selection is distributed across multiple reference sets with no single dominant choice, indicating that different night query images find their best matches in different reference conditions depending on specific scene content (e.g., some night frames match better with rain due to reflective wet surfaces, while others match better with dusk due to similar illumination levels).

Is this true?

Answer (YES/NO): NO